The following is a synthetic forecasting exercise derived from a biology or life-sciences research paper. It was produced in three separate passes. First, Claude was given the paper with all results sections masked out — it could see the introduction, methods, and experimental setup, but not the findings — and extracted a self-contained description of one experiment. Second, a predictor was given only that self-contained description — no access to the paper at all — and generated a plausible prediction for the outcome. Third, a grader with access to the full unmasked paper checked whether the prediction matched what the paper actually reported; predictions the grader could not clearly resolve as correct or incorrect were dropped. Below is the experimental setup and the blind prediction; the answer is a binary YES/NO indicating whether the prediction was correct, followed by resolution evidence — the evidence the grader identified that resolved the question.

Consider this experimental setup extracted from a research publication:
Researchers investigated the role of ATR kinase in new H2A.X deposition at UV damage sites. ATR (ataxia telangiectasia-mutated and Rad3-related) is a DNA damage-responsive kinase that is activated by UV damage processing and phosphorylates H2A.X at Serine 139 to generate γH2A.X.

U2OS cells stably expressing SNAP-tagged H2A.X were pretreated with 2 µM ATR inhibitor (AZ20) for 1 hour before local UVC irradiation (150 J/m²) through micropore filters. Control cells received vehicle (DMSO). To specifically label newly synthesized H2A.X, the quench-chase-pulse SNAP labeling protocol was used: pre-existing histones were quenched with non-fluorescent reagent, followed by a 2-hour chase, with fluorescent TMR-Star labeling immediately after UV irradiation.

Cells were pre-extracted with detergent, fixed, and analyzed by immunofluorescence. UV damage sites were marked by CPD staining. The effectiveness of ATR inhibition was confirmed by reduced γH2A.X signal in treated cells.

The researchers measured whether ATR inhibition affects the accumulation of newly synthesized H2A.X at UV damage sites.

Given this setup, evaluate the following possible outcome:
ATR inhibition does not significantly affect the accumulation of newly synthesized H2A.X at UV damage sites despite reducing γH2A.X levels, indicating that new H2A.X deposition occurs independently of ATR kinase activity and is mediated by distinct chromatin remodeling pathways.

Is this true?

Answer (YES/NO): YES